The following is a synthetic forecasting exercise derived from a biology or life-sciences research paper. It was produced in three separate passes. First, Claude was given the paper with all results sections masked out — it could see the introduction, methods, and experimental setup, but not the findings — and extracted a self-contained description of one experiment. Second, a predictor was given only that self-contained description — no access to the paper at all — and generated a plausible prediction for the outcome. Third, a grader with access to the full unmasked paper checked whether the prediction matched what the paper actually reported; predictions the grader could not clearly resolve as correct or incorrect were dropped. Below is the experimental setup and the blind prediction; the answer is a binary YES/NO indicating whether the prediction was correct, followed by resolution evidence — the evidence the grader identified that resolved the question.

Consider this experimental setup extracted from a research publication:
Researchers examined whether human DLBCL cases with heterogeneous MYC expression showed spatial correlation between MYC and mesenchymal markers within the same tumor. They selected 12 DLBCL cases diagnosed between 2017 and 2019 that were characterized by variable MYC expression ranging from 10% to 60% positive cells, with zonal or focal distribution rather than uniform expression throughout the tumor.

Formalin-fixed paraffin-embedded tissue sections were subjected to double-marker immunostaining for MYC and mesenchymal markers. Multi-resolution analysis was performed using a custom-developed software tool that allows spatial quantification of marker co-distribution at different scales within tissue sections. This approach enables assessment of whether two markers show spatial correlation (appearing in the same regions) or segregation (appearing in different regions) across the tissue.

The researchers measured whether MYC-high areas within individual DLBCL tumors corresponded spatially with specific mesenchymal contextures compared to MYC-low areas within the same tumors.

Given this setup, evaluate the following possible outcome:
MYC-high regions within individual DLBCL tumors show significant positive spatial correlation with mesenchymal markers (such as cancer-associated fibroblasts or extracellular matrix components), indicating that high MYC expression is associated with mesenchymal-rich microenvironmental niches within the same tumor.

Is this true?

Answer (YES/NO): NO